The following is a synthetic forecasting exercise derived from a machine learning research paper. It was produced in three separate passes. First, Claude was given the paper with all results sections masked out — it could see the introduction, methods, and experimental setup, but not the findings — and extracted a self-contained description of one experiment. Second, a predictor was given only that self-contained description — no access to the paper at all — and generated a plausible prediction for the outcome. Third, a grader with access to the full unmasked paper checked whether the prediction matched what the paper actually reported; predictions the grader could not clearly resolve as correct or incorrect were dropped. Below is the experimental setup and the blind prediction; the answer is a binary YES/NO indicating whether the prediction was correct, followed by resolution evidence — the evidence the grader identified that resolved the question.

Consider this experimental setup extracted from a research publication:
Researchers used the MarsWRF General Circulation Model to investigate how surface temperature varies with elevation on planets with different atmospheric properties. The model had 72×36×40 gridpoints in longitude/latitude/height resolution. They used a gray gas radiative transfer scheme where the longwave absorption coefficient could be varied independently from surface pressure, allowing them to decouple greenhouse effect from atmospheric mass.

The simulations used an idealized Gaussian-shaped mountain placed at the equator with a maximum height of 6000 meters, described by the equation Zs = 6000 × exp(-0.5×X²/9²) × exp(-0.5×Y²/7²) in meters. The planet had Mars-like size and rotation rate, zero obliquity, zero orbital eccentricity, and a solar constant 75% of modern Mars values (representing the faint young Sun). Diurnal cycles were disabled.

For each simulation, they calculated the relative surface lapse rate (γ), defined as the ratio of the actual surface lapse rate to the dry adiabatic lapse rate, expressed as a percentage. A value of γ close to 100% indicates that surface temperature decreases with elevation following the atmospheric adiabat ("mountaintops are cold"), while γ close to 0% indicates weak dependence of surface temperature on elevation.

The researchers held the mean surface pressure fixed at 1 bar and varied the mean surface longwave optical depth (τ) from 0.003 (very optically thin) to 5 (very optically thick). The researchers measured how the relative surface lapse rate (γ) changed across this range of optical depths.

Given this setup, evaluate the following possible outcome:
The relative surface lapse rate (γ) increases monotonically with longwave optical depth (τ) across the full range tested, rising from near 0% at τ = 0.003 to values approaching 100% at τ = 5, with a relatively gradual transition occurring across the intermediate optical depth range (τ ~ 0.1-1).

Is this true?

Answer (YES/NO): YES